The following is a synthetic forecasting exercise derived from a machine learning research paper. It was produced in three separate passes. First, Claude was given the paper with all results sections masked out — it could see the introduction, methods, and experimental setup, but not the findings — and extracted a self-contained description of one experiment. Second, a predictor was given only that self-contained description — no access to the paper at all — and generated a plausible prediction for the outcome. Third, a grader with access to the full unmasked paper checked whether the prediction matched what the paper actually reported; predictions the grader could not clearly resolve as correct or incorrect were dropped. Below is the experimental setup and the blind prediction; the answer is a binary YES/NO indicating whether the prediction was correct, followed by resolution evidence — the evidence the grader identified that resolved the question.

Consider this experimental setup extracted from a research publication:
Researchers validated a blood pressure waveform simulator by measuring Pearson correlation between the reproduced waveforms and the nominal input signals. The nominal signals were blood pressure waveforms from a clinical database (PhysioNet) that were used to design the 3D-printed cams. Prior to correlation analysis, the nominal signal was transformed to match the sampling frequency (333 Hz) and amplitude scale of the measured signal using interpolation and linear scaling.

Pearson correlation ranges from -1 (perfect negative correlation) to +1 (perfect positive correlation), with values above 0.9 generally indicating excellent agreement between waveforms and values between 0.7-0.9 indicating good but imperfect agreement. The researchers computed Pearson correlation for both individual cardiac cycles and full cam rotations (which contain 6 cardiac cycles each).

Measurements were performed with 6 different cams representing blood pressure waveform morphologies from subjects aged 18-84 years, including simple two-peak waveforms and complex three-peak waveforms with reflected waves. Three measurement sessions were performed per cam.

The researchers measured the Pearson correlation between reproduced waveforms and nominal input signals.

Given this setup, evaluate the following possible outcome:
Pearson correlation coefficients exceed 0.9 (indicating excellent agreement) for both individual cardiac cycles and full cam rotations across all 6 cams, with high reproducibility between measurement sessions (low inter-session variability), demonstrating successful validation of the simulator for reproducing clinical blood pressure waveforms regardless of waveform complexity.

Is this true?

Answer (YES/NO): NO